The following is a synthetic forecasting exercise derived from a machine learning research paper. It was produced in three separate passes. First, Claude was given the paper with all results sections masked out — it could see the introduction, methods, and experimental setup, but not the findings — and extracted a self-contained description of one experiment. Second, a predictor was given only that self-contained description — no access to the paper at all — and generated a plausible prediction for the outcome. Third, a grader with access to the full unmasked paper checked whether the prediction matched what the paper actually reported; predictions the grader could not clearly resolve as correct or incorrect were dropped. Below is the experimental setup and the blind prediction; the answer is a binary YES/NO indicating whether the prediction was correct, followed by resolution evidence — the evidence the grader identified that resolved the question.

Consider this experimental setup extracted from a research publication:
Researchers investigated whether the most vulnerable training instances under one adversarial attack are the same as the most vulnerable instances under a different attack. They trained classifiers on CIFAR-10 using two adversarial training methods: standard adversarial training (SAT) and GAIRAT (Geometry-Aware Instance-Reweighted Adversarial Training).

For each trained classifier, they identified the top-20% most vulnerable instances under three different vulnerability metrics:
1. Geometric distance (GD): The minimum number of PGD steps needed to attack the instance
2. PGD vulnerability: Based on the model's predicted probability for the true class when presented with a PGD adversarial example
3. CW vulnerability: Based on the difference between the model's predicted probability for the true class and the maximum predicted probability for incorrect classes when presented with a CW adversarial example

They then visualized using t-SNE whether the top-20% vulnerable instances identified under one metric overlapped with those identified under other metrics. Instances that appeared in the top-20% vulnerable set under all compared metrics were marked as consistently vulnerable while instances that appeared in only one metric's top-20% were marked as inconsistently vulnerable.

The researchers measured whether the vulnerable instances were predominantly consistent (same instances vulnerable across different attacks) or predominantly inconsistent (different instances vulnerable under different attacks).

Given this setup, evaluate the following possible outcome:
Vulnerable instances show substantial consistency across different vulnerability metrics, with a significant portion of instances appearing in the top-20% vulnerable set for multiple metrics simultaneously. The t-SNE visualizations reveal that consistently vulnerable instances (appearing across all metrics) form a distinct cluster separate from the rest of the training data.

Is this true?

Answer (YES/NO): NO